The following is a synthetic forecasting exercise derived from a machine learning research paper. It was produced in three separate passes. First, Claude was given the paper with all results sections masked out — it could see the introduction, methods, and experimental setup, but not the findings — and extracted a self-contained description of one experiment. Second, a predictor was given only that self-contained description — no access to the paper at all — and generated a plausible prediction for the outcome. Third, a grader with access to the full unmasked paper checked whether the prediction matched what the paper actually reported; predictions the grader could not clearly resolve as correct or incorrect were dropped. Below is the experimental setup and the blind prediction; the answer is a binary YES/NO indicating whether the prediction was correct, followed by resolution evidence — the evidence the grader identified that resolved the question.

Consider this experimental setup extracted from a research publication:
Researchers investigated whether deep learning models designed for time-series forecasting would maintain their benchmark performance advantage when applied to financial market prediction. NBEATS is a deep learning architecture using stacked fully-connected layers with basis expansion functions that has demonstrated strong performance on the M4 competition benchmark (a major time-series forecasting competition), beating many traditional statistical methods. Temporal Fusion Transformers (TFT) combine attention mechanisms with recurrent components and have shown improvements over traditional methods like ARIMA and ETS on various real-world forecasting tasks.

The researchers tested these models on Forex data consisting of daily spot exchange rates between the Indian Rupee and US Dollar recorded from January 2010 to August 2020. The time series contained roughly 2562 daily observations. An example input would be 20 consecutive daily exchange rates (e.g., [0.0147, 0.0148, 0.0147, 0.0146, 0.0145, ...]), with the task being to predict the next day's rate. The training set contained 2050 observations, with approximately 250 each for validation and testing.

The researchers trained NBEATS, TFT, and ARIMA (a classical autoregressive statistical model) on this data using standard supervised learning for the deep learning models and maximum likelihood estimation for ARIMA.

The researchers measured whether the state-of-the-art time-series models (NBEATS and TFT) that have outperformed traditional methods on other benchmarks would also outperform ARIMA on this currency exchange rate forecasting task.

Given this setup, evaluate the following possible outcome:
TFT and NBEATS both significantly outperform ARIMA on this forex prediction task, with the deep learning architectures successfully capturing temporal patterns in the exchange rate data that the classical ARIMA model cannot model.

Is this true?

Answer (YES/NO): NO